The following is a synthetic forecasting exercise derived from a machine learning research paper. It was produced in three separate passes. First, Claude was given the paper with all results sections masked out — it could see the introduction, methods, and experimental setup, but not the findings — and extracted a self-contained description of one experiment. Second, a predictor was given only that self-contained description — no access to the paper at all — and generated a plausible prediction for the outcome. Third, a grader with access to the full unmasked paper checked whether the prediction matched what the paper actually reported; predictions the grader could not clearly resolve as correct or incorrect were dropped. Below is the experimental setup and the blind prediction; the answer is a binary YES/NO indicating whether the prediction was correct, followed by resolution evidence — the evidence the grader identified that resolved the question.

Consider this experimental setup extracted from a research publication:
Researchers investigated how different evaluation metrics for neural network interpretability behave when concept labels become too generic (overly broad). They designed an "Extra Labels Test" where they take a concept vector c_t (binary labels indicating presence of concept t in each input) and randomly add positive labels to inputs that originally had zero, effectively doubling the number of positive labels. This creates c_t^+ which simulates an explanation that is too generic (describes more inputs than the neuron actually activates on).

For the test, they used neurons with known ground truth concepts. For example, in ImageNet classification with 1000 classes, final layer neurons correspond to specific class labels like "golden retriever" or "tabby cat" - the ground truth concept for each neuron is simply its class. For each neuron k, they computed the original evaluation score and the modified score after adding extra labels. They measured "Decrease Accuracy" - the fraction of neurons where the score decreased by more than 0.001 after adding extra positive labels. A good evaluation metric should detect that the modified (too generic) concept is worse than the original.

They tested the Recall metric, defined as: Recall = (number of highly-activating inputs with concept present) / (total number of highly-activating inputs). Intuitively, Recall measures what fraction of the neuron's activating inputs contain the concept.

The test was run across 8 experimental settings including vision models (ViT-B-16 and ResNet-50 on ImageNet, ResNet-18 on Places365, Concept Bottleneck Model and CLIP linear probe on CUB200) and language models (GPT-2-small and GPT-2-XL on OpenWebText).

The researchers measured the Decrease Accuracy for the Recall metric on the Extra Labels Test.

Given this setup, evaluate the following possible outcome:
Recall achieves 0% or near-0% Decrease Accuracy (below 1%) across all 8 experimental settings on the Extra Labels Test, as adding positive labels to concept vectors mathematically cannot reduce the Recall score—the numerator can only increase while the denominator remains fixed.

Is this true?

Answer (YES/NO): YES